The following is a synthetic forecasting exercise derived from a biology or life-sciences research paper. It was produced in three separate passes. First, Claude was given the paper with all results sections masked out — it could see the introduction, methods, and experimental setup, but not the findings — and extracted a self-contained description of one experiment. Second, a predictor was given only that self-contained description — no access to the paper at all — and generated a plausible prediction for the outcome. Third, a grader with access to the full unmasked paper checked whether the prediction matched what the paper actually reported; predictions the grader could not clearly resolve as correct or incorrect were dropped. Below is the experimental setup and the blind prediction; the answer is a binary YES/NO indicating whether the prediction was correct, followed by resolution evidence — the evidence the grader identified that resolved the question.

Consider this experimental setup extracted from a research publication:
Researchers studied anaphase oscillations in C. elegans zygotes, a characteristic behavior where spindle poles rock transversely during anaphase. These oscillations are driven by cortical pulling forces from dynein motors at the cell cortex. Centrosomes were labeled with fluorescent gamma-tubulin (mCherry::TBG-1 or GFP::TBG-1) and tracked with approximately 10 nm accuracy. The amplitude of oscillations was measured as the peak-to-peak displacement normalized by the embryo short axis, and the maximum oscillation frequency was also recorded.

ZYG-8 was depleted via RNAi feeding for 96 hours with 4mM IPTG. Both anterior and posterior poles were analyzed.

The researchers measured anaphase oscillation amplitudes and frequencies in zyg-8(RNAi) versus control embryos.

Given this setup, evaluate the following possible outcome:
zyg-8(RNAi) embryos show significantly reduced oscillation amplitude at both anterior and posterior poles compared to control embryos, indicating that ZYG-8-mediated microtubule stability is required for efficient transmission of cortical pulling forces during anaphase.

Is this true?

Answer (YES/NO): NO